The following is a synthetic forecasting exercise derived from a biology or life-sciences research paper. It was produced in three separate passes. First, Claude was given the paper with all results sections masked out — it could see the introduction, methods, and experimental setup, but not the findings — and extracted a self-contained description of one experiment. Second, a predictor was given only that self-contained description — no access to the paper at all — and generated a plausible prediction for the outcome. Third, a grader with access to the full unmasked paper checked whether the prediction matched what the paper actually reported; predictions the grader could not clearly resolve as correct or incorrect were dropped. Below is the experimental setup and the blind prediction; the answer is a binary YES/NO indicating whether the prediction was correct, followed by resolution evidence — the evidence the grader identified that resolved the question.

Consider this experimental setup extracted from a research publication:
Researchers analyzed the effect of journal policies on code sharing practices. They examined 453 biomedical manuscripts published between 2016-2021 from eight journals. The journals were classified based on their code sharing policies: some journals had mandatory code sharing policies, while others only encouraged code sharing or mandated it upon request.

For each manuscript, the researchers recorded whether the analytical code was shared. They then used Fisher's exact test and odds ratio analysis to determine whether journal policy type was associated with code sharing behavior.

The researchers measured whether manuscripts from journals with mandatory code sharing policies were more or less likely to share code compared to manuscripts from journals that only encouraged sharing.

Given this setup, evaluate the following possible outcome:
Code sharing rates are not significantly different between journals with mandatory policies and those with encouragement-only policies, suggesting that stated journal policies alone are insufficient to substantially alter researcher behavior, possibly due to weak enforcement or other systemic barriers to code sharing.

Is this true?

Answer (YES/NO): NO